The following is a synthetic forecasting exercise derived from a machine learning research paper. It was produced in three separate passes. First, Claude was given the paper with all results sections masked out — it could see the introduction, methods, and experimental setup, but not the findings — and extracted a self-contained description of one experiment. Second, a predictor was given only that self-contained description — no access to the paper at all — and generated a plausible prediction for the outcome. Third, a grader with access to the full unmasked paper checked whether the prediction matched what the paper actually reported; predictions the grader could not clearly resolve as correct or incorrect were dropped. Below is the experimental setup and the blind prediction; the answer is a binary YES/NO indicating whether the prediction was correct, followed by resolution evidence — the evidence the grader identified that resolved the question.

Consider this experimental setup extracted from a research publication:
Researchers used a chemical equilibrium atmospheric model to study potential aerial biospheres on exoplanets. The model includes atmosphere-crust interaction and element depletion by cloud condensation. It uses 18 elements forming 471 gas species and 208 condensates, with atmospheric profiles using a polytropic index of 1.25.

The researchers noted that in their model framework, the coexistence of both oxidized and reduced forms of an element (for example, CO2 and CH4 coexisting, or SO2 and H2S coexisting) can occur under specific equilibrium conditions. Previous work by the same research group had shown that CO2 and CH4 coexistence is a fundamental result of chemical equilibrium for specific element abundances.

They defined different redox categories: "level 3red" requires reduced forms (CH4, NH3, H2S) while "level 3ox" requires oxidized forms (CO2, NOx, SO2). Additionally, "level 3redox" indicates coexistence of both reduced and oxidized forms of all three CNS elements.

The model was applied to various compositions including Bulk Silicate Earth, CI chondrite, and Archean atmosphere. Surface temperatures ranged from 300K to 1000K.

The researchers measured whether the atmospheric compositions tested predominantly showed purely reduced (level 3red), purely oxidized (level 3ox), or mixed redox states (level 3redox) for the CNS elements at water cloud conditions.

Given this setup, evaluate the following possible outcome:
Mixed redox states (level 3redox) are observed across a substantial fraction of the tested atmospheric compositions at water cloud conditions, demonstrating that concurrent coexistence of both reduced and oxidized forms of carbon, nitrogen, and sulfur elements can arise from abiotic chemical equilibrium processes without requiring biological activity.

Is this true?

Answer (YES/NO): NO